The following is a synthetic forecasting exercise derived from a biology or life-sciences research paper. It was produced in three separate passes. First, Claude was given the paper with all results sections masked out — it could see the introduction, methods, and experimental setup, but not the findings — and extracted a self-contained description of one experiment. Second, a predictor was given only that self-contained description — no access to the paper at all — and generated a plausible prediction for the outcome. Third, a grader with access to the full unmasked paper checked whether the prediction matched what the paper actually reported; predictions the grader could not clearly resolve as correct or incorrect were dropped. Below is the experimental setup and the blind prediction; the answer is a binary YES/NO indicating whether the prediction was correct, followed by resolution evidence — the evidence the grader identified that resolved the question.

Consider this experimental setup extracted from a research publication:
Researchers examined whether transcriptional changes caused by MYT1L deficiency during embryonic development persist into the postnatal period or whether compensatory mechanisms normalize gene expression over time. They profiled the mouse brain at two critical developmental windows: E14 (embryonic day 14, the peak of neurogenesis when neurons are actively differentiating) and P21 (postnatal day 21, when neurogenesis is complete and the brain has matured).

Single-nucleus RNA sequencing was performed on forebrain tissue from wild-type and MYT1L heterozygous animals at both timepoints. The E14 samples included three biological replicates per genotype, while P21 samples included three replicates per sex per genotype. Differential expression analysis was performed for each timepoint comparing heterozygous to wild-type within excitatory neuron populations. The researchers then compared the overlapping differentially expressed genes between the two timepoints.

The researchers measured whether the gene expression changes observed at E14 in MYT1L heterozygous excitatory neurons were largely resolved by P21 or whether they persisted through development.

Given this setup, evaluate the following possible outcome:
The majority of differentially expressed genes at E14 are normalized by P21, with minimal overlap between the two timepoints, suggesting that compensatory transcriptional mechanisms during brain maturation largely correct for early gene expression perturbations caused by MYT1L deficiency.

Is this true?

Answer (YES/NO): NO